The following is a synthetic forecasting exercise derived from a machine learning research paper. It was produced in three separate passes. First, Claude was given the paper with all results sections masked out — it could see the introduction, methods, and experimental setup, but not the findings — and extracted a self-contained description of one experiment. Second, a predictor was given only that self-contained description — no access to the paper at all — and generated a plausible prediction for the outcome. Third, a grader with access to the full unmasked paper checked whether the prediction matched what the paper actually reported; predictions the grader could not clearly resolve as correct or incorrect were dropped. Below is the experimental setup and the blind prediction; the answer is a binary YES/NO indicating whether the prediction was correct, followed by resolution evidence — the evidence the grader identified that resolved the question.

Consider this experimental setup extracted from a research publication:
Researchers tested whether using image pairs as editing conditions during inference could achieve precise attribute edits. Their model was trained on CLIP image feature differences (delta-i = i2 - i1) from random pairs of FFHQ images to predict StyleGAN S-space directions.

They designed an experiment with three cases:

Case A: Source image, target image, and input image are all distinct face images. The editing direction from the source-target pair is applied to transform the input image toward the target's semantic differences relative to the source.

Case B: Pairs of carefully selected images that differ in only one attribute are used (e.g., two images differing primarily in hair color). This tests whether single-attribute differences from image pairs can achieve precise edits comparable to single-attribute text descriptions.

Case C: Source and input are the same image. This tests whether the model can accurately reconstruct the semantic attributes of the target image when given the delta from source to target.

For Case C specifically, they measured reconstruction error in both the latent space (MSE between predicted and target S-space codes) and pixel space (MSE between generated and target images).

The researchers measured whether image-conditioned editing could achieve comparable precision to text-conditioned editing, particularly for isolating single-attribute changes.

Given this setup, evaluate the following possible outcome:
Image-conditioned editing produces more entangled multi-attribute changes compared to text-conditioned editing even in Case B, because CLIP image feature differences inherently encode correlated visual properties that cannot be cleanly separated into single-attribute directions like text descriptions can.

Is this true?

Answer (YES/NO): NO